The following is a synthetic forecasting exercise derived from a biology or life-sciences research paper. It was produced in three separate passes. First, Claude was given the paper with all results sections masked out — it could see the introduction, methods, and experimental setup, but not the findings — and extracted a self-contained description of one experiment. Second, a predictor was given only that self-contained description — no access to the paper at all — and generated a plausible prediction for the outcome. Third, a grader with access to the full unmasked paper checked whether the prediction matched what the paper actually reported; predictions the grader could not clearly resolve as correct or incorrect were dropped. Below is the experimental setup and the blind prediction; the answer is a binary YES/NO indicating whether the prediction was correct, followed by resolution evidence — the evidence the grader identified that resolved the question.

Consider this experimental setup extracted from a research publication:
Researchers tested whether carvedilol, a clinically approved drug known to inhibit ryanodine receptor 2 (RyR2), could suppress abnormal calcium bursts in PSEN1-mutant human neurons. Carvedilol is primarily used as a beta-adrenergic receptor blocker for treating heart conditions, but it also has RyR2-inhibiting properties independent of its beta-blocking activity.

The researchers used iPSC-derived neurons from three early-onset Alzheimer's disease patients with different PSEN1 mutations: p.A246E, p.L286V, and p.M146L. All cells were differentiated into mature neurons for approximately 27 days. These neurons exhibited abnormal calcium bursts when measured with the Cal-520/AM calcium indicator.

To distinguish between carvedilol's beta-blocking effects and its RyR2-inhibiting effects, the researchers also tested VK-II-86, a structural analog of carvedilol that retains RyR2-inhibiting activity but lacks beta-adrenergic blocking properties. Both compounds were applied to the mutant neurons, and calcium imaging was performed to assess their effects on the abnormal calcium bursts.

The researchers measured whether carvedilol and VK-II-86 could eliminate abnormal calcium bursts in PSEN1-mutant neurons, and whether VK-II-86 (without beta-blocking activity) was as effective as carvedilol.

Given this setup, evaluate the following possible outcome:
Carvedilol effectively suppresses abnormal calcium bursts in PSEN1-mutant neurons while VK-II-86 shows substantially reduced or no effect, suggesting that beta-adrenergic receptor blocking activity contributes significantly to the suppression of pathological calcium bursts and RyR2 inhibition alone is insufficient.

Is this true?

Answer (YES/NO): NO